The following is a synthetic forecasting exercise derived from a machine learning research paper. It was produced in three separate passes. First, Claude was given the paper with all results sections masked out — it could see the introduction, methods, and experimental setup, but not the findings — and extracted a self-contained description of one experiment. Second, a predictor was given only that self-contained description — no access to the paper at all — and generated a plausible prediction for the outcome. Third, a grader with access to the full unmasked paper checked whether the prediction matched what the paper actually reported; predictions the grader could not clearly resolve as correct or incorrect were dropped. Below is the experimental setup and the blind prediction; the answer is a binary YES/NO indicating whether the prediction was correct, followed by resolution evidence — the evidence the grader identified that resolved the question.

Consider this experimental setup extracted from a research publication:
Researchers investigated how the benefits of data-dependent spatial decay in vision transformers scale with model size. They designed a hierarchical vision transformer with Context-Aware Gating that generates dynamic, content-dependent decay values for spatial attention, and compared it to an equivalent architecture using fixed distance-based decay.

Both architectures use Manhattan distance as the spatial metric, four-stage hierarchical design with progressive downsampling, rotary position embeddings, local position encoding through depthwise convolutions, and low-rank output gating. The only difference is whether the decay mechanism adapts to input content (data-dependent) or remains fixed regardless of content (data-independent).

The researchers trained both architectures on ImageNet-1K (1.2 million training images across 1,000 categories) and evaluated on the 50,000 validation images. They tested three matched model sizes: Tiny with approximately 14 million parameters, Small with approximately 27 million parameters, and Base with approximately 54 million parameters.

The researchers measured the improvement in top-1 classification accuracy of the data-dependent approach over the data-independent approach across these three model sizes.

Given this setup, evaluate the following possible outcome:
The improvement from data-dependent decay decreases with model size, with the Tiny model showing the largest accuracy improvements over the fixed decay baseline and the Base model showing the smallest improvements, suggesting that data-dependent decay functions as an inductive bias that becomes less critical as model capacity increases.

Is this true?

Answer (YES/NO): NO